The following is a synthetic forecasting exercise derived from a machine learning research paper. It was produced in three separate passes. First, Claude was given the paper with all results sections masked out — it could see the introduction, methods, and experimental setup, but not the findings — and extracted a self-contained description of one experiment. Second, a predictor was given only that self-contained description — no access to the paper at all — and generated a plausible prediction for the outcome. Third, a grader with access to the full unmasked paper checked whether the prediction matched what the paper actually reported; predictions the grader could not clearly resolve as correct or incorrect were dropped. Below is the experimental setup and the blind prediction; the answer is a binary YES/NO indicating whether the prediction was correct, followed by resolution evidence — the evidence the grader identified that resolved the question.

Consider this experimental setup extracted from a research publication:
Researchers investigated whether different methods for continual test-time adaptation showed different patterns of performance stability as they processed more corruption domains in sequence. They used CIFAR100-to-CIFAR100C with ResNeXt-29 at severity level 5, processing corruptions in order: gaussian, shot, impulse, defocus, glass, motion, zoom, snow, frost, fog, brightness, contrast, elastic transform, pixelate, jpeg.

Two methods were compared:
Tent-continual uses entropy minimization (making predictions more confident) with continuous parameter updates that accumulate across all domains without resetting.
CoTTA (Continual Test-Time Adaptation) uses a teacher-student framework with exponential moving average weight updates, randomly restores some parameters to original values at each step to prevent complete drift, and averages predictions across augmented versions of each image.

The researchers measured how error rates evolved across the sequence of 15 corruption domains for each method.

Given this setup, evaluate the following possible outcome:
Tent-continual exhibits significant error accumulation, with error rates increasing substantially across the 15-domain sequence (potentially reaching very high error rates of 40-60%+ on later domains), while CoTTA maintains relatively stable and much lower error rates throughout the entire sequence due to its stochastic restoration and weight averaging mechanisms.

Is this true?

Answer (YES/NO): YES